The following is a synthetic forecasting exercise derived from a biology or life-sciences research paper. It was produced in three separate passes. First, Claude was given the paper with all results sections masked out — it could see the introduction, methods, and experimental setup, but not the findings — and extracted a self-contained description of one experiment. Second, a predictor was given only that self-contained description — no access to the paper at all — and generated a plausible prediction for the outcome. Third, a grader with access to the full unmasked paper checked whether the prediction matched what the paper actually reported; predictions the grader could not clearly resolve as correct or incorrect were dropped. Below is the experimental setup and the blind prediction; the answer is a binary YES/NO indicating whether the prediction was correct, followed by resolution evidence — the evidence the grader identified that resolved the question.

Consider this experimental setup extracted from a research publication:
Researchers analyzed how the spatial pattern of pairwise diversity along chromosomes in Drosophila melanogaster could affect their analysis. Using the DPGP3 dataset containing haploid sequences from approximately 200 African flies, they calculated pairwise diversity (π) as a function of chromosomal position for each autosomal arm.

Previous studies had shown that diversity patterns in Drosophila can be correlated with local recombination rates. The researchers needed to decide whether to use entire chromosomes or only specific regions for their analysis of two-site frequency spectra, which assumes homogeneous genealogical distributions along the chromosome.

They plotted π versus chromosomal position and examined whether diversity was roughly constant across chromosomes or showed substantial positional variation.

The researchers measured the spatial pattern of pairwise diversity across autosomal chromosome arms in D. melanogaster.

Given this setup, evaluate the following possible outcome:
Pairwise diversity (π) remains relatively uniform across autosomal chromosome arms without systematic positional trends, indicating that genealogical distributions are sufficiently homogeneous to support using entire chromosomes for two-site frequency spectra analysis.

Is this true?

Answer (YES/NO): NO